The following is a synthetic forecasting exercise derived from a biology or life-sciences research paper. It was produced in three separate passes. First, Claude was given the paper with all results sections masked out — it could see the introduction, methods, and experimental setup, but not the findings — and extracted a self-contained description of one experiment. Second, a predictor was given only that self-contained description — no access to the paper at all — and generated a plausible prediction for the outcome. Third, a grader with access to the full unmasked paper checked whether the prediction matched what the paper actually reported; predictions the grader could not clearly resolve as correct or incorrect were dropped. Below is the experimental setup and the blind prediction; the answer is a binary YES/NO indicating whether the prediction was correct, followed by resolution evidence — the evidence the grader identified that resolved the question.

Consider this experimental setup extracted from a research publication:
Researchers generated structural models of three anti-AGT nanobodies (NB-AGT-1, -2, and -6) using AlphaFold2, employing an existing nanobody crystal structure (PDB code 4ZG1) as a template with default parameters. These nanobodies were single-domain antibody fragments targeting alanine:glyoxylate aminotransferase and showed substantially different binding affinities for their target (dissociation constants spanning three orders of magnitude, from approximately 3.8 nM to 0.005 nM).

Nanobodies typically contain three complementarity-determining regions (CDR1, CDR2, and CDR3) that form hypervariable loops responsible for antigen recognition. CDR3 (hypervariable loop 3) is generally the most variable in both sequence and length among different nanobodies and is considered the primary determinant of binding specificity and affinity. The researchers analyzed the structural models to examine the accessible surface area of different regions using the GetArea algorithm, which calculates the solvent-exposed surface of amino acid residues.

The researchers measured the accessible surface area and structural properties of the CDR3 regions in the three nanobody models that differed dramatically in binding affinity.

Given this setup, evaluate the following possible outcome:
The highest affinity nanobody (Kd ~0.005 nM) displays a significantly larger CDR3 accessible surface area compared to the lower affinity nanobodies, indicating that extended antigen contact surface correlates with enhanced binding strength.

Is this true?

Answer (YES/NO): NO